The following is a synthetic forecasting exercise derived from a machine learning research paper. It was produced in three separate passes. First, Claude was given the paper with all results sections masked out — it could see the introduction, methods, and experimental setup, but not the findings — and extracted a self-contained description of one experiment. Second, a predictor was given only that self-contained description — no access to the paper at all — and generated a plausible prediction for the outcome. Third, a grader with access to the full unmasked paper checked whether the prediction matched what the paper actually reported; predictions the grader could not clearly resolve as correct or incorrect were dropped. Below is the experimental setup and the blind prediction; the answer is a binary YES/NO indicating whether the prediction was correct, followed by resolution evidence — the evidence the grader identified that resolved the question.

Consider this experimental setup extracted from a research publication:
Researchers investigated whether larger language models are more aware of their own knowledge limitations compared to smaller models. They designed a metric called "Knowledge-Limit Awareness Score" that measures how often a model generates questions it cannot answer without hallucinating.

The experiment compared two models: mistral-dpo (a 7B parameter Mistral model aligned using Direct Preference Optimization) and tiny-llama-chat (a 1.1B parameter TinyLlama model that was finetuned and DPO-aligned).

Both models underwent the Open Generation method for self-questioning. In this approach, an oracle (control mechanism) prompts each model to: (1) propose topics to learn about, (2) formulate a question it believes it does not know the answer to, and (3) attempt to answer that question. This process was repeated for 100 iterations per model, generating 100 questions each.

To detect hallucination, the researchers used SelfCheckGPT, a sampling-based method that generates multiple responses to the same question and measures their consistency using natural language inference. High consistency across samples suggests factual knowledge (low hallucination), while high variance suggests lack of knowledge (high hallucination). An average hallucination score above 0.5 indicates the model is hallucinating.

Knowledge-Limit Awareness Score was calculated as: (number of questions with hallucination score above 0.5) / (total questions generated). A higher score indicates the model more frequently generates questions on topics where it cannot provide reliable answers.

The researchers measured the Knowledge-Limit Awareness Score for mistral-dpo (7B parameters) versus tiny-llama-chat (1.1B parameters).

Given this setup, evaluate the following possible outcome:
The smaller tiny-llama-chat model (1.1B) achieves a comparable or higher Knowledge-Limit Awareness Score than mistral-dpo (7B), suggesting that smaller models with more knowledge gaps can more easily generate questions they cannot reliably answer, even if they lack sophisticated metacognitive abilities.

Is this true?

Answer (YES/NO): YES